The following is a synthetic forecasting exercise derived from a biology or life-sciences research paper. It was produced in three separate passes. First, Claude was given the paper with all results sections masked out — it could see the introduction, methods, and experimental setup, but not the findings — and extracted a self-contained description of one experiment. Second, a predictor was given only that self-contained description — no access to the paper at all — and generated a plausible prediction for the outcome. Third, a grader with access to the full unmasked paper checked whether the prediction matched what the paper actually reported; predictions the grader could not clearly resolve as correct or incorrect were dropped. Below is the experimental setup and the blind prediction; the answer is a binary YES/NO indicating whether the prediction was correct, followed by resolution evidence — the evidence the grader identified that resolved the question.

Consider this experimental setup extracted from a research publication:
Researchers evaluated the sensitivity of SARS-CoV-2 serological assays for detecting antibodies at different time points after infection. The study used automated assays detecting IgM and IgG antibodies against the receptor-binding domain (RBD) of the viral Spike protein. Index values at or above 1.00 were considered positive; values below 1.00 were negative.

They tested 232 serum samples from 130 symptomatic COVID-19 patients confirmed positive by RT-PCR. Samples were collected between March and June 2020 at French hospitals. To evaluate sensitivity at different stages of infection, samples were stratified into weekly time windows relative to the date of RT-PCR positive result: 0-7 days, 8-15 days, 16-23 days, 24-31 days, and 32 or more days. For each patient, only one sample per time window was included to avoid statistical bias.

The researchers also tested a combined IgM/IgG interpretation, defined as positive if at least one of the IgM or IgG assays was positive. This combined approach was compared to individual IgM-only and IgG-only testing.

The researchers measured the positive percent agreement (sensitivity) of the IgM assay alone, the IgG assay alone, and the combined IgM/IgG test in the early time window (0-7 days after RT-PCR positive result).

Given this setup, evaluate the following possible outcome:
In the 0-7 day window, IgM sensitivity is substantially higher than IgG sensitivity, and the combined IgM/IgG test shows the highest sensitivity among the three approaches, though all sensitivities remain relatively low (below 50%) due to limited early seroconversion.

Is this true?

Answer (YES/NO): NO